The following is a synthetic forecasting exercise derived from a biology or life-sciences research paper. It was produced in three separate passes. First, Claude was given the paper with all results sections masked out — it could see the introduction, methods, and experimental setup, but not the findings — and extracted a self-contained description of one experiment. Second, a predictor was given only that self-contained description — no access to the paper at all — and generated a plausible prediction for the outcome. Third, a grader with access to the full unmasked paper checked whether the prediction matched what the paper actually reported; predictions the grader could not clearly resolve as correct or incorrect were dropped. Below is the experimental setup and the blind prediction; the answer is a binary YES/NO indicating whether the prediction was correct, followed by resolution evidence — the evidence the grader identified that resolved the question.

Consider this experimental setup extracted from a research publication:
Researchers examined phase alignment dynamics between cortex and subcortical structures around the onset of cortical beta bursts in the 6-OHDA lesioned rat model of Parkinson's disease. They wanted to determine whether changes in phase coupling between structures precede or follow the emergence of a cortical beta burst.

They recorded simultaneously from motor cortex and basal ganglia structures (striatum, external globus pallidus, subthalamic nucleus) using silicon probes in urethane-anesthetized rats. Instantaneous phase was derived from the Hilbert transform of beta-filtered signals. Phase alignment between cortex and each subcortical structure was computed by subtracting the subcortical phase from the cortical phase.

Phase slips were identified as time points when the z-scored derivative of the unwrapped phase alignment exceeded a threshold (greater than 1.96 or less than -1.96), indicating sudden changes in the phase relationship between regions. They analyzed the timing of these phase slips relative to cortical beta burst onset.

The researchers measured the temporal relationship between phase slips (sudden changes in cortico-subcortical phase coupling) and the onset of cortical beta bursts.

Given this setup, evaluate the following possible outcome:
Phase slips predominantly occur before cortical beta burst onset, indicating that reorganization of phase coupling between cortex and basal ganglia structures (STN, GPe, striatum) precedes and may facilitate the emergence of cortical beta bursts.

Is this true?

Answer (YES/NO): YES